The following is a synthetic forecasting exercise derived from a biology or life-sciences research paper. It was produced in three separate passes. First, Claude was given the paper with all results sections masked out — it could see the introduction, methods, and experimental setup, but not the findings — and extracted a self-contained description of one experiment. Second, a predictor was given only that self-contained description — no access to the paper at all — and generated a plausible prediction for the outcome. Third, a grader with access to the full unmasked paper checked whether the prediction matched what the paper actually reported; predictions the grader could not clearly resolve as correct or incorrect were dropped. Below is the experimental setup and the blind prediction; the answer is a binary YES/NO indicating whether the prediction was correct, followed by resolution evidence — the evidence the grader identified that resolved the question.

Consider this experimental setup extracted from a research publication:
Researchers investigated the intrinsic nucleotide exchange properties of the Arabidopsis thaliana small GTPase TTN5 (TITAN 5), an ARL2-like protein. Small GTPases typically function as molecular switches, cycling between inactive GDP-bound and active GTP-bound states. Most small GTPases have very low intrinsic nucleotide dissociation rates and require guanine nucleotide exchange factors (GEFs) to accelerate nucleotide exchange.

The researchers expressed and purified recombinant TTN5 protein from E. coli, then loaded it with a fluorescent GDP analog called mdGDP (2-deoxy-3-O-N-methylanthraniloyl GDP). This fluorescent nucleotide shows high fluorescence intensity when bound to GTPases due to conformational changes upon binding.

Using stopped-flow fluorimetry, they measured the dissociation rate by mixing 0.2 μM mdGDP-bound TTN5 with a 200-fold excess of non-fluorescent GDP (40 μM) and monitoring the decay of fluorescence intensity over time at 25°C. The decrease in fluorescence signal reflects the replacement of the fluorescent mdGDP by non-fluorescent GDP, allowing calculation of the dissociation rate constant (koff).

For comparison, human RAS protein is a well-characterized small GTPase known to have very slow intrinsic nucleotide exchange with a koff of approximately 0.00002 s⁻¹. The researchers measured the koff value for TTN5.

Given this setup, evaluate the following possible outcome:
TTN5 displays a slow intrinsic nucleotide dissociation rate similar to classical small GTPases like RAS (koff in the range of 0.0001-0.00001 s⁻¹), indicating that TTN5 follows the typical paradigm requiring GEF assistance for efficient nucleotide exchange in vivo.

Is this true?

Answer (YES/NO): NO